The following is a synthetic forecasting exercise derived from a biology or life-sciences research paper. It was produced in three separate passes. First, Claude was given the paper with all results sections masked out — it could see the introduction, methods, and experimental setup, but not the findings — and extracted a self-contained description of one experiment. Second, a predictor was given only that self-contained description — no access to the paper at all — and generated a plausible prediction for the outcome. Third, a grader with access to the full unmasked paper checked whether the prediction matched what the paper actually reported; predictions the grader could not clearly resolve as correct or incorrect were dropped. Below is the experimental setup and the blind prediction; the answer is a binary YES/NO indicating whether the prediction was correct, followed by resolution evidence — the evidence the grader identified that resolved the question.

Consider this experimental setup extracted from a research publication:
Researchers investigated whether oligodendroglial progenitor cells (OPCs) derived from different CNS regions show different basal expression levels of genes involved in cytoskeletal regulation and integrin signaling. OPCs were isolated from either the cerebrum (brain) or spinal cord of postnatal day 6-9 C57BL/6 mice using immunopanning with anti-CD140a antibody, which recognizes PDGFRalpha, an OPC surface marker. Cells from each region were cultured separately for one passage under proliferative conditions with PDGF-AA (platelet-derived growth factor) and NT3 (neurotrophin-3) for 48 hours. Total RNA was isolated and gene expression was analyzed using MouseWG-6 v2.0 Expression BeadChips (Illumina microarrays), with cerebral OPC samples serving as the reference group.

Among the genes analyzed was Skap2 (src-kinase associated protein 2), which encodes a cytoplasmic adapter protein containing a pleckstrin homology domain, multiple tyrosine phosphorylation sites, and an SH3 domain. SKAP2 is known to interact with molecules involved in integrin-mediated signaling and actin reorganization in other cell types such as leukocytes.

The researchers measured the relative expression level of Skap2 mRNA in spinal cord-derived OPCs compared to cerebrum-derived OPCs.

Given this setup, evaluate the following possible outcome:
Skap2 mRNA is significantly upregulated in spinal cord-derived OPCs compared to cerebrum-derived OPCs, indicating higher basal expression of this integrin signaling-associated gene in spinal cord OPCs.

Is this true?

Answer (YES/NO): YES